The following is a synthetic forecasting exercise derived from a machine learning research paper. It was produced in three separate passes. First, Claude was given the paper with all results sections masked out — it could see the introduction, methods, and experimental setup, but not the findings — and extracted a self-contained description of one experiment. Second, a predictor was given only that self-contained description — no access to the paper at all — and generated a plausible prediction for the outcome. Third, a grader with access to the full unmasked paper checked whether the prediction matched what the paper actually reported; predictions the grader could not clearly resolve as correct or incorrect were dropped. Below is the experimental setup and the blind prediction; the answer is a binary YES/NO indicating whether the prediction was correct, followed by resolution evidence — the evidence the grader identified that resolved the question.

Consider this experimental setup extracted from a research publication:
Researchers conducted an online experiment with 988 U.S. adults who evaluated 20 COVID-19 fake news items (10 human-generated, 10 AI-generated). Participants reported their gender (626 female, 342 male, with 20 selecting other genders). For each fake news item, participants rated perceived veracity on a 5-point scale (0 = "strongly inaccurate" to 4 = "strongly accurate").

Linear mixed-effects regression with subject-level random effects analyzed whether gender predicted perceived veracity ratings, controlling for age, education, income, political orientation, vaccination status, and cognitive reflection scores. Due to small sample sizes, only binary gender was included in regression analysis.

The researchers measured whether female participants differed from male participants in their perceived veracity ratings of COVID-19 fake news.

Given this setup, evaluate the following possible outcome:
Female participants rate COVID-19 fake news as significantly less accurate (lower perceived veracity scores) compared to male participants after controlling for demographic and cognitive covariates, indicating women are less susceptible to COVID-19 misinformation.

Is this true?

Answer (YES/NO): YES